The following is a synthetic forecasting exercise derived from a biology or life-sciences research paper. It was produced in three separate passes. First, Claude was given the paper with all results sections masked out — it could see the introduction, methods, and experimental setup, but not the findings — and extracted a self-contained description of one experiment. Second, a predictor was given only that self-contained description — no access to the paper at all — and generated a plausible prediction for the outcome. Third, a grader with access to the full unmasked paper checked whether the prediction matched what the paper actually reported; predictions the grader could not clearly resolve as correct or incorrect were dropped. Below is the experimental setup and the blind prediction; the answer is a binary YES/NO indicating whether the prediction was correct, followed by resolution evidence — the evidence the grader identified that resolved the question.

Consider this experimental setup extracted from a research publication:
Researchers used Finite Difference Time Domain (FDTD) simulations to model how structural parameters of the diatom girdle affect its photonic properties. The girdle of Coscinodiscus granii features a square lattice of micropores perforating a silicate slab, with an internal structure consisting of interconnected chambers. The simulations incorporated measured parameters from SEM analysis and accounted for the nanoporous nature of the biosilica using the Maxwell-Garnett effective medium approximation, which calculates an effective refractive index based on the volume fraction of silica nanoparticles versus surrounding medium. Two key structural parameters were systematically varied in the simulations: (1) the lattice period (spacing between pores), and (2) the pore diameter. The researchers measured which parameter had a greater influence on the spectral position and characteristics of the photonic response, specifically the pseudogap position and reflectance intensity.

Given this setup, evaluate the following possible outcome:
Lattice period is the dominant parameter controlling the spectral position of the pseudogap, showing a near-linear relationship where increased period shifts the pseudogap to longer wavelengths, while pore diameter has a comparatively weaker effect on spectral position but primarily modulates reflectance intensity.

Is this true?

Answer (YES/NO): NO